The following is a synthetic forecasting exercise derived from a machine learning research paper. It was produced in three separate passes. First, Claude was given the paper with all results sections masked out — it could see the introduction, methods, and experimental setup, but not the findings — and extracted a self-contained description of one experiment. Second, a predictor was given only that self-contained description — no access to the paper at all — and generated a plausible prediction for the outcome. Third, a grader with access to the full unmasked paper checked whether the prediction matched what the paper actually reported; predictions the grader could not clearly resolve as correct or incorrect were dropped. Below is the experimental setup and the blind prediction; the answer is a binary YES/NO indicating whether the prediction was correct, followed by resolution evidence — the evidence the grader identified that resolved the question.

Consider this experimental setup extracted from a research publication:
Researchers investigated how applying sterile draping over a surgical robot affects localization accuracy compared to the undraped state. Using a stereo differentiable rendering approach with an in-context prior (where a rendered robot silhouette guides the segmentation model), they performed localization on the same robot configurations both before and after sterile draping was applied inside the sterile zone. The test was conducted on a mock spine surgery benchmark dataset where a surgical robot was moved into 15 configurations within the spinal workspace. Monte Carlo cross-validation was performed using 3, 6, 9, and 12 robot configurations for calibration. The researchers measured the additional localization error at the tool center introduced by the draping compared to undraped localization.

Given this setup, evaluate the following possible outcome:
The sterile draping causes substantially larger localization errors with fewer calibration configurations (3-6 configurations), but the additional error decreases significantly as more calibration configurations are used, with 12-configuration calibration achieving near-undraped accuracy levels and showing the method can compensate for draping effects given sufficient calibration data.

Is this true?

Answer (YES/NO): YES